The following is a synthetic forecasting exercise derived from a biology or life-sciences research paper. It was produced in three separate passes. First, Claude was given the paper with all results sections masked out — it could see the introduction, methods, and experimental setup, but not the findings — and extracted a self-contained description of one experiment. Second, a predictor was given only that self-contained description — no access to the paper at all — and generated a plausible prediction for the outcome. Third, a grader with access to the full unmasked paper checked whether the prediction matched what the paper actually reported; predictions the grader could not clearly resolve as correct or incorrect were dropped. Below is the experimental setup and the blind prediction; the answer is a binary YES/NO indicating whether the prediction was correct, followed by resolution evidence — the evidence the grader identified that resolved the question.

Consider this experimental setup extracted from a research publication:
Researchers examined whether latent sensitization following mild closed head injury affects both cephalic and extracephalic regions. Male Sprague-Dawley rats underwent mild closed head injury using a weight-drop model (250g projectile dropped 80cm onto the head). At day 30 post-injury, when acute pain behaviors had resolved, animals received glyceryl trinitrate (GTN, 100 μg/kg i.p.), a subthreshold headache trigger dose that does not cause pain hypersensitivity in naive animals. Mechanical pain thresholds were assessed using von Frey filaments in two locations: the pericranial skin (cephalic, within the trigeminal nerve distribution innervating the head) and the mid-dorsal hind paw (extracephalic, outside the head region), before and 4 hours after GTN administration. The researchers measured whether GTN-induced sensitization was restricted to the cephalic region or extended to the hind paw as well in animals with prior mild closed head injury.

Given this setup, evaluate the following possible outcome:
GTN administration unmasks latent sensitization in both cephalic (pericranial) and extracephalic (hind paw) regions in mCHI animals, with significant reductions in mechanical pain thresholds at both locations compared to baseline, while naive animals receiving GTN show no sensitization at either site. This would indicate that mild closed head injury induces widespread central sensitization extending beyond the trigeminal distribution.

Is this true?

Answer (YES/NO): YES